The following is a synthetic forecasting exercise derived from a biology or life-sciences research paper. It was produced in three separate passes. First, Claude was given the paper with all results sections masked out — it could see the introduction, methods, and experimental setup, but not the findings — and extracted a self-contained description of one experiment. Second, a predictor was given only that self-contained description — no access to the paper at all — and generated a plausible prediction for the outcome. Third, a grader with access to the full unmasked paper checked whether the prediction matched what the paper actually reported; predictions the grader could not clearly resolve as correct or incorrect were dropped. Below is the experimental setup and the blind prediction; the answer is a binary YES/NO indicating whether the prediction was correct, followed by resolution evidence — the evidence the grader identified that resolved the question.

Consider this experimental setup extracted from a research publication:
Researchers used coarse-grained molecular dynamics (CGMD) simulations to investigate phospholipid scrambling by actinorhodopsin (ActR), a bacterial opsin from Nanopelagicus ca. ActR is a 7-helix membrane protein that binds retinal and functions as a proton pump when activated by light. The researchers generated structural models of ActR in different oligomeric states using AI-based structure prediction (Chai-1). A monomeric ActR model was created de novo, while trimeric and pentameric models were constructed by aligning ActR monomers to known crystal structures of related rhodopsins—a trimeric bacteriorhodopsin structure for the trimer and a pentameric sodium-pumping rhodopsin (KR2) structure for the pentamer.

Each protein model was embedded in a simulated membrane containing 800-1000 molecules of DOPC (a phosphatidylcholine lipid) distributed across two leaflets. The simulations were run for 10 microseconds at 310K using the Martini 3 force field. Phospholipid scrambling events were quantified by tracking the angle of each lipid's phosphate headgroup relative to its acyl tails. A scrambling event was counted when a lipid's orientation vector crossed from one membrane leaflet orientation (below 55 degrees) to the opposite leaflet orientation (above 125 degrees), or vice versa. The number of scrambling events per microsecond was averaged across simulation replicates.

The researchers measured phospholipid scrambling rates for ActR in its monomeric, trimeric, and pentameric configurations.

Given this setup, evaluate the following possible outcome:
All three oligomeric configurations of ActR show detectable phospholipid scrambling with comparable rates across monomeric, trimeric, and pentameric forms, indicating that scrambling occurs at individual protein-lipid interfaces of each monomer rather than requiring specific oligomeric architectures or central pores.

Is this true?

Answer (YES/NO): NO